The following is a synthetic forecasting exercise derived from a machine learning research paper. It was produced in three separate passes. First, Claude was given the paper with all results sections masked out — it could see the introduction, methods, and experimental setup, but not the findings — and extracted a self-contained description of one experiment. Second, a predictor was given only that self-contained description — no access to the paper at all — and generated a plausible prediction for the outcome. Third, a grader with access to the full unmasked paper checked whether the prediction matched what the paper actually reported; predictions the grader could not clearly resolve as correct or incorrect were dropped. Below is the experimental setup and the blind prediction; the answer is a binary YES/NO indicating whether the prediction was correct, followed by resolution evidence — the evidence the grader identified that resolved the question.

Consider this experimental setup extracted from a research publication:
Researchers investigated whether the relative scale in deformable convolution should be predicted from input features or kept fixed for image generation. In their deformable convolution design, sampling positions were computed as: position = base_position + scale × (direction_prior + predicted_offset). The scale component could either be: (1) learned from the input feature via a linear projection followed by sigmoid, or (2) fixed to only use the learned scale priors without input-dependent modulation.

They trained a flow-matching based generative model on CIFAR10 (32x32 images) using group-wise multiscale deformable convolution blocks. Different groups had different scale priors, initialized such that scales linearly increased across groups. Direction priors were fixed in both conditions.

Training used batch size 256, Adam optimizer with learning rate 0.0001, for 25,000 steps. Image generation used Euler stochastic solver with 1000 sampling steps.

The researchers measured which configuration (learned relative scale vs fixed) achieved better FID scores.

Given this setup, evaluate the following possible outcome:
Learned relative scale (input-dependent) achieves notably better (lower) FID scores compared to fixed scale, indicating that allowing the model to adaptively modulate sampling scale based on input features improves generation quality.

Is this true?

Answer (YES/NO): YES